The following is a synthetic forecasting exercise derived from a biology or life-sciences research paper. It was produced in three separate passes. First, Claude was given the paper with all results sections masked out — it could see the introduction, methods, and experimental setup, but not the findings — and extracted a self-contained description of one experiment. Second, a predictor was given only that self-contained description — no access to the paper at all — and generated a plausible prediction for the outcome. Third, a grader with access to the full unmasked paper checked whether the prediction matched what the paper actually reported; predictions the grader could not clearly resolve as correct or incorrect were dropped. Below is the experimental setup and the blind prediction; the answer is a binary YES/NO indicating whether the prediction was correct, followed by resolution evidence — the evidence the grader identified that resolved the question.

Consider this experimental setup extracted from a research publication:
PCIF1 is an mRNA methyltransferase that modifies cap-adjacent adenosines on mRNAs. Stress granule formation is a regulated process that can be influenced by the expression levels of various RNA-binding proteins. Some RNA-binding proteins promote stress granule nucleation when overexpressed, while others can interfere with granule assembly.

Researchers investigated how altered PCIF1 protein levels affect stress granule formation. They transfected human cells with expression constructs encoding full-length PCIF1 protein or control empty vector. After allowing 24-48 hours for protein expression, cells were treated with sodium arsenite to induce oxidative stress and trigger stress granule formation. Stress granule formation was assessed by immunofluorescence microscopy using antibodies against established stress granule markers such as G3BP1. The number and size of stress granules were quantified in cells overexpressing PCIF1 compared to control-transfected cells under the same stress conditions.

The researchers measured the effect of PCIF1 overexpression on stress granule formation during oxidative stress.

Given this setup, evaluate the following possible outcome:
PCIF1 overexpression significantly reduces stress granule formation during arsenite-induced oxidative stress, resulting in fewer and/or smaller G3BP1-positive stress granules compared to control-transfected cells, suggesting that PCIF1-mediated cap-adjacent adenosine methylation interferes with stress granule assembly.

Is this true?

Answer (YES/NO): YES